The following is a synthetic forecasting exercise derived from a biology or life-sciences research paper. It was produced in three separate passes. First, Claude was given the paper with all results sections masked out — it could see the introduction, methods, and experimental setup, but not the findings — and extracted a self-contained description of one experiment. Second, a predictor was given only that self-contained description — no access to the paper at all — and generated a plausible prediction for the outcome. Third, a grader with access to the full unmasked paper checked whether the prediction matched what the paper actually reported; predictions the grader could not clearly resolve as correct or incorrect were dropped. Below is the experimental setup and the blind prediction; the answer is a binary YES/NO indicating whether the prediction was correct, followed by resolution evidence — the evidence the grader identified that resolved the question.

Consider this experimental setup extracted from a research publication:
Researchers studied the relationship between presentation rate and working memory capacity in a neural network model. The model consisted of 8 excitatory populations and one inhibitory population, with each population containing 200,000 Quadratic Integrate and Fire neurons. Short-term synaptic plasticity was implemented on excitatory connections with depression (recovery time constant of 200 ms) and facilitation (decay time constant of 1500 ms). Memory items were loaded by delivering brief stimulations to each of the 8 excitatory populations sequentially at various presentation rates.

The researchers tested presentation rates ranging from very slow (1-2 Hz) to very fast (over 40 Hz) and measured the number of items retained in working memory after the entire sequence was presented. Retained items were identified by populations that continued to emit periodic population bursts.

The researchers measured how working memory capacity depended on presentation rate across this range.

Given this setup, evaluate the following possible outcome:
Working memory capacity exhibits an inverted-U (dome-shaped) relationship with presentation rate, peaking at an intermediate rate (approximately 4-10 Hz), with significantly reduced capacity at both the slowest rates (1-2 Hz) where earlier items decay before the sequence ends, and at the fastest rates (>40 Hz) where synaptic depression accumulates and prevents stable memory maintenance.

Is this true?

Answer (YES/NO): NO